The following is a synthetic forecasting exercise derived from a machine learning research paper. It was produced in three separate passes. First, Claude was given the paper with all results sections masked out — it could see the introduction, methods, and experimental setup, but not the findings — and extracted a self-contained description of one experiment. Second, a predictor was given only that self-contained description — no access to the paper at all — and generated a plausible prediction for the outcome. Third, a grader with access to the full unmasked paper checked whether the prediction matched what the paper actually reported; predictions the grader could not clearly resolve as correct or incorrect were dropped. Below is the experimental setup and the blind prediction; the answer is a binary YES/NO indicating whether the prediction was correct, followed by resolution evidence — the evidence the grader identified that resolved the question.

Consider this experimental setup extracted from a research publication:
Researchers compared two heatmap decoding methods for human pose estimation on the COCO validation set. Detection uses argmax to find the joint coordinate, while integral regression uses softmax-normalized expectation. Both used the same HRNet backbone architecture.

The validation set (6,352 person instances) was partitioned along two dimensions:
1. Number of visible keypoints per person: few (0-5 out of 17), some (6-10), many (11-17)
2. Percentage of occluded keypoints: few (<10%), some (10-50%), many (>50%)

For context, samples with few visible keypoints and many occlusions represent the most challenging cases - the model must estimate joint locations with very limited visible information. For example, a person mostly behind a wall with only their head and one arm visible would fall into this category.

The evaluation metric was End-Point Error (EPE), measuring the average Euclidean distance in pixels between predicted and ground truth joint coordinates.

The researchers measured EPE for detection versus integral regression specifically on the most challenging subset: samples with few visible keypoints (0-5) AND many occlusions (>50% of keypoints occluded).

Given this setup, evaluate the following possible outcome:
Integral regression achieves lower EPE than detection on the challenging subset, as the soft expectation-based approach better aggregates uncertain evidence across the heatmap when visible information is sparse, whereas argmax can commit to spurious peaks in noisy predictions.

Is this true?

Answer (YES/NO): YES